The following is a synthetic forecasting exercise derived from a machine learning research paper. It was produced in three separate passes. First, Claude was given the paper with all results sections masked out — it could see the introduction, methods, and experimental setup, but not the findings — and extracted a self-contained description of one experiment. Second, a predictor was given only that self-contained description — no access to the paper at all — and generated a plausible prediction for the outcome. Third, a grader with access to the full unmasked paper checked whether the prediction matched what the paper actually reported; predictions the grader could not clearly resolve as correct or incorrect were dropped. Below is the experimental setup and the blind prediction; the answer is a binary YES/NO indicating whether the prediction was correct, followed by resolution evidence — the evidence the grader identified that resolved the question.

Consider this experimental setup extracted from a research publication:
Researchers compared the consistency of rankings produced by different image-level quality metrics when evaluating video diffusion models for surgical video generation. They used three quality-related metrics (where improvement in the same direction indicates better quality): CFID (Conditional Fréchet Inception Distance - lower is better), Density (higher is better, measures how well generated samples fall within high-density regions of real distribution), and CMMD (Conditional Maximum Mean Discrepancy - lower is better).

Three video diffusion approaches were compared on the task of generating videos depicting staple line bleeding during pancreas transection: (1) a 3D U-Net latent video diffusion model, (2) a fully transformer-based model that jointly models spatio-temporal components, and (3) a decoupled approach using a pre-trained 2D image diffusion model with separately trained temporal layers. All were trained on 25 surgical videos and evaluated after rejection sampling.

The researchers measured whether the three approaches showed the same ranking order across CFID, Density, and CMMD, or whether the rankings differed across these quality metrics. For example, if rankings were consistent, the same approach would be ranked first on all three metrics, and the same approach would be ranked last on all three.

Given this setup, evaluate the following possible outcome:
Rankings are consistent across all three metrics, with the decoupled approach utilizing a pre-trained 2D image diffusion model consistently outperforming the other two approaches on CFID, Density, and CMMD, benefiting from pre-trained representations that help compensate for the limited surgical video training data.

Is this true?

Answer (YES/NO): YES